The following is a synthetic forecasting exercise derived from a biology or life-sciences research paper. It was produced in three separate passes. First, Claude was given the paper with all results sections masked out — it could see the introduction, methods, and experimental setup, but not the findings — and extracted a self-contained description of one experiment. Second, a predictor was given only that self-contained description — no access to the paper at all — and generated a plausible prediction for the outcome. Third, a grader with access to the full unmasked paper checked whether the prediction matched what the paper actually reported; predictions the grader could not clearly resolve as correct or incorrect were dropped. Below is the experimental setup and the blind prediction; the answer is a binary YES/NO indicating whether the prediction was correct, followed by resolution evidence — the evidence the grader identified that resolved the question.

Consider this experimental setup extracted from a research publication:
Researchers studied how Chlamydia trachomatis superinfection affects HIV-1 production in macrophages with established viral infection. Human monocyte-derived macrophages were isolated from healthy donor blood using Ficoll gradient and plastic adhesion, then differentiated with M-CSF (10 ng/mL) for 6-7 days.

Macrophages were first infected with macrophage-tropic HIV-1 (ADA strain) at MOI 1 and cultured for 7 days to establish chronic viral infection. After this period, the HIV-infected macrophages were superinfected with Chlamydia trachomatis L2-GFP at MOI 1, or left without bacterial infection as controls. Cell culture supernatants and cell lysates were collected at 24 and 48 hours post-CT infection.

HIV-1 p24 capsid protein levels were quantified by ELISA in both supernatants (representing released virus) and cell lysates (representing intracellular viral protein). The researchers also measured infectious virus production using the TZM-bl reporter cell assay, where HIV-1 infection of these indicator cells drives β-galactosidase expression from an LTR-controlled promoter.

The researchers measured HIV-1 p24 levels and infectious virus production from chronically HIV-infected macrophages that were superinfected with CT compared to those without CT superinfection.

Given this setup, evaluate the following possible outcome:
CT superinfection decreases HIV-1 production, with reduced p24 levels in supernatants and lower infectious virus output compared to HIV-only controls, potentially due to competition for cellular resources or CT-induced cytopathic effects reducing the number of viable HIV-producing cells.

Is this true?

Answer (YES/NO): YES